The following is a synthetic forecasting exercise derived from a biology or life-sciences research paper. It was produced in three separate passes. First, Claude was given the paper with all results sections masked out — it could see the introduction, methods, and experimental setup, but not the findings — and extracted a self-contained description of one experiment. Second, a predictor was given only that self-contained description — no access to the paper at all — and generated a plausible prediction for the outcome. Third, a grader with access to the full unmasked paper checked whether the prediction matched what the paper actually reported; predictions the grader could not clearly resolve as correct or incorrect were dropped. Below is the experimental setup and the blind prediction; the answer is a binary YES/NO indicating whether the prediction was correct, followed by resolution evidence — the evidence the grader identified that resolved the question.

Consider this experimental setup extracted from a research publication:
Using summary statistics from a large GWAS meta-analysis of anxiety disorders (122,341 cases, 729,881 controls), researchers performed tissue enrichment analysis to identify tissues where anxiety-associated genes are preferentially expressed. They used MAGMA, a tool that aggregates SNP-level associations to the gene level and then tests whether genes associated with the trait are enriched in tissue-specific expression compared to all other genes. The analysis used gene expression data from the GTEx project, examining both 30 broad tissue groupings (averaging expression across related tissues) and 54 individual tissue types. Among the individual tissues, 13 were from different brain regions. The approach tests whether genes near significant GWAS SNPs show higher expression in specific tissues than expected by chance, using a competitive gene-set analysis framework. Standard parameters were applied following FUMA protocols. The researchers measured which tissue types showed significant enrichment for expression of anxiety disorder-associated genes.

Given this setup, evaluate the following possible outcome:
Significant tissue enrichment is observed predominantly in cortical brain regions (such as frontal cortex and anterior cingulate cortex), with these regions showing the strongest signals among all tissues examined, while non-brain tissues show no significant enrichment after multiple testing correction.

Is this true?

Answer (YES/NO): NO